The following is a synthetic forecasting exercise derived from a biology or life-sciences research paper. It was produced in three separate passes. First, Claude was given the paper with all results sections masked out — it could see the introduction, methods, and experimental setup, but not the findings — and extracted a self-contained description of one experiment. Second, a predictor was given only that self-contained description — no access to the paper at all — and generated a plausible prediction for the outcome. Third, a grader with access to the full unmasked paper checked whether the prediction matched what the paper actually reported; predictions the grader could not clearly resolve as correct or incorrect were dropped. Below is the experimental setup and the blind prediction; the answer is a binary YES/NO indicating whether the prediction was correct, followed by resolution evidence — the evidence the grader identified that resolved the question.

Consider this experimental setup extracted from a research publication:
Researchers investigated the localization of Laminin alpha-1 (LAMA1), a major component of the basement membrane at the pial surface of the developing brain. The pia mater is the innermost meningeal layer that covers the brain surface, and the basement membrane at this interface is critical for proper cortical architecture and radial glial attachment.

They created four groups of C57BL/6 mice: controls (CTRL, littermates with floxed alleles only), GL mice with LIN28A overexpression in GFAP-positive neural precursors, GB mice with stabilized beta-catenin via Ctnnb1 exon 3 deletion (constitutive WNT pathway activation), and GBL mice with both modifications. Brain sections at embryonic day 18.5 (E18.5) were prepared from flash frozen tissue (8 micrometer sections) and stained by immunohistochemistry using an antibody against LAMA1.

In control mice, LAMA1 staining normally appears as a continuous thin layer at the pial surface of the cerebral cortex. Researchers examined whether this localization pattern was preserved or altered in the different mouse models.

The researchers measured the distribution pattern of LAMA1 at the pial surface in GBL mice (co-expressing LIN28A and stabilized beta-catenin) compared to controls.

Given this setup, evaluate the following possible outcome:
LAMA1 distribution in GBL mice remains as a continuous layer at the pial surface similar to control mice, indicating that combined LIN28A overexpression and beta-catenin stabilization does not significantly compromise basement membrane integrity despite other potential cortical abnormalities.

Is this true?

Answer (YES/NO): NO